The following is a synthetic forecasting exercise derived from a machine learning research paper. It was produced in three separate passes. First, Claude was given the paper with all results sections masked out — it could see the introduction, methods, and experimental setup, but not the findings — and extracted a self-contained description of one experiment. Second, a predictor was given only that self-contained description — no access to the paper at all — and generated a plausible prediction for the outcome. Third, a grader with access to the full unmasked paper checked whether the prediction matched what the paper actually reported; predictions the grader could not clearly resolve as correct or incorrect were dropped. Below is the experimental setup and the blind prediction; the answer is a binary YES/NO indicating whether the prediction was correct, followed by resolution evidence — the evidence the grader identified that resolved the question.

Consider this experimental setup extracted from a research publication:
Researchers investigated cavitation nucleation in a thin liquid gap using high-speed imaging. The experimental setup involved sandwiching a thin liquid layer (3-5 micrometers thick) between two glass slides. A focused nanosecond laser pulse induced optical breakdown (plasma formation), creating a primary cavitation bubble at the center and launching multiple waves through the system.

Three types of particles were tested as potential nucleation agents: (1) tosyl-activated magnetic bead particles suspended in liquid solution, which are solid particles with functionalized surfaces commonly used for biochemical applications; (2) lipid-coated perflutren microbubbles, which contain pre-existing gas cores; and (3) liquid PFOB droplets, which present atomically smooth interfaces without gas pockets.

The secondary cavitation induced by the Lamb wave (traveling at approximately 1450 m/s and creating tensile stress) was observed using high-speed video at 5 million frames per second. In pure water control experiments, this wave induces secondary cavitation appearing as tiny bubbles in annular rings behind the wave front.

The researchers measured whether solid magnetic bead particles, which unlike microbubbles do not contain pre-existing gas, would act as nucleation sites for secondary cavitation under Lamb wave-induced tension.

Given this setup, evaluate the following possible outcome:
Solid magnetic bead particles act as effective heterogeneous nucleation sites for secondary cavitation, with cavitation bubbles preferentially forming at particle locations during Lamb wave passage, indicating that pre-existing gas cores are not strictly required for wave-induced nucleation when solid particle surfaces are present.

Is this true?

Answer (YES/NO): YES